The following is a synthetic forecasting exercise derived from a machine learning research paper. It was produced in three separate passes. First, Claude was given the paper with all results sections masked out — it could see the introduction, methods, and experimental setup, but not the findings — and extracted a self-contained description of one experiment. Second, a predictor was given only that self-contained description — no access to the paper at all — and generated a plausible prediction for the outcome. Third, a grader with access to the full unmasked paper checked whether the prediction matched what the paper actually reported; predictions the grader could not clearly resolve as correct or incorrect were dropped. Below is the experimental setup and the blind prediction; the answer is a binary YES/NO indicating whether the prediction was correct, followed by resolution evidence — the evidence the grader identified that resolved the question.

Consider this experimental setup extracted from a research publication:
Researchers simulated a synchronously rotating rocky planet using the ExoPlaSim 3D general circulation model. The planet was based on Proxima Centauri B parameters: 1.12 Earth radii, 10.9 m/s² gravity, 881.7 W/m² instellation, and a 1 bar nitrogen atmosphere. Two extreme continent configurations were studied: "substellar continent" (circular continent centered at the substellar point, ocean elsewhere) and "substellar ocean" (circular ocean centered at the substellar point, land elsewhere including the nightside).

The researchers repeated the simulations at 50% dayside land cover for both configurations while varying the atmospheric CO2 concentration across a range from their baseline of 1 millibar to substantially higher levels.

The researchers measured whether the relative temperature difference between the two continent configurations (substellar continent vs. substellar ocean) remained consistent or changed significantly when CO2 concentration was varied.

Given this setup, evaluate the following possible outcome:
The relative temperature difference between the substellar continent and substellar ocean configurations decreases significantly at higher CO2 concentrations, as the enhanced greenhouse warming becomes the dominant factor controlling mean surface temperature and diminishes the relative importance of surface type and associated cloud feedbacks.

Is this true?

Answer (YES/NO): NO